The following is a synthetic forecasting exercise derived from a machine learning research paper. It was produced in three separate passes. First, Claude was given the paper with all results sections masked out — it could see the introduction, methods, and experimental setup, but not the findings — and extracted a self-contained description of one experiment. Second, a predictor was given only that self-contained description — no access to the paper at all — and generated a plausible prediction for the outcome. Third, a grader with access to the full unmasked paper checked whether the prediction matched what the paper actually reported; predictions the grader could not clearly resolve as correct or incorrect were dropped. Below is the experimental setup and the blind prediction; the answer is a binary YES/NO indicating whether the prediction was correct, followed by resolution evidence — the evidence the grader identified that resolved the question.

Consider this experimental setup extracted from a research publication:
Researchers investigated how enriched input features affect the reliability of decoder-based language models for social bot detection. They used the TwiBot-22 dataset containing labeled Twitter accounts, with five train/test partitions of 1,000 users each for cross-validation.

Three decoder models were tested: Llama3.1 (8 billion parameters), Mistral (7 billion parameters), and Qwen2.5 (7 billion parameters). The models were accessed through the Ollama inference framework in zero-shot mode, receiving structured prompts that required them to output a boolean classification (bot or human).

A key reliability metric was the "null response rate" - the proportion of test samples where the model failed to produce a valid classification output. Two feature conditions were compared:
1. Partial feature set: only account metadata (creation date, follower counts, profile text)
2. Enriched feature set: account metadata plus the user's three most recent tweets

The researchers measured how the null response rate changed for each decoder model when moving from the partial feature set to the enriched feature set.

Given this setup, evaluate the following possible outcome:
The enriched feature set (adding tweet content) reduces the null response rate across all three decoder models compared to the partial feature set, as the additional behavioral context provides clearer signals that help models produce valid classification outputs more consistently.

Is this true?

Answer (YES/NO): NO